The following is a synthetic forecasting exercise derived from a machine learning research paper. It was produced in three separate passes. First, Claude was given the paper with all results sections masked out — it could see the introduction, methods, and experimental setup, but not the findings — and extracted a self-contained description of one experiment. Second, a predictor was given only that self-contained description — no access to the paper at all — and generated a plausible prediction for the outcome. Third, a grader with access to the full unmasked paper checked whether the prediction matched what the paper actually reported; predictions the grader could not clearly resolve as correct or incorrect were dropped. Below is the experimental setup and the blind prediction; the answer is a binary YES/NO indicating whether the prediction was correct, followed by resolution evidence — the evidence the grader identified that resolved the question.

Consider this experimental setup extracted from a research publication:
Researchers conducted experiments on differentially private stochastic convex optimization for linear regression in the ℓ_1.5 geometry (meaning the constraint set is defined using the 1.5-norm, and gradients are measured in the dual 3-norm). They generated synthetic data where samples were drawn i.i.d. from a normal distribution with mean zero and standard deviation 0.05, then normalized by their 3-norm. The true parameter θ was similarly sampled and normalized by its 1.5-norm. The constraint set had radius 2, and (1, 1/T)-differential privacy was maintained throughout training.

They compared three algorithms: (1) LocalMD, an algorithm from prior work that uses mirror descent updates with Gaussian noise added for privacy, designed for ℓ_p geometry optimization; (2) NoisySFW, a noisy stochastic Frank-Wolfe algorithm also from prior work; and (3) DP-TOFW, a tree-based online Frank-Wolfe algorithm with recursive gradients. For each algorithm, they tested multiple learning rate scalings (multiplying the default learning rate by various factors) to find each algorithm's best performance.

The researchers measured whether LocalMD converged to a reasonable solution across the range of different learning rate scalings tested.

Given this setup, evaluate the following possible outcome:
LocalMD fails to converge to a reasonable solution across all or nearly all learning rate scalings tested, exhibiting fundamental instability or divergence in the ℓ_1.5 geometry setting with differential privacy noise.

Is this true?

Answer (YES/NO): YES